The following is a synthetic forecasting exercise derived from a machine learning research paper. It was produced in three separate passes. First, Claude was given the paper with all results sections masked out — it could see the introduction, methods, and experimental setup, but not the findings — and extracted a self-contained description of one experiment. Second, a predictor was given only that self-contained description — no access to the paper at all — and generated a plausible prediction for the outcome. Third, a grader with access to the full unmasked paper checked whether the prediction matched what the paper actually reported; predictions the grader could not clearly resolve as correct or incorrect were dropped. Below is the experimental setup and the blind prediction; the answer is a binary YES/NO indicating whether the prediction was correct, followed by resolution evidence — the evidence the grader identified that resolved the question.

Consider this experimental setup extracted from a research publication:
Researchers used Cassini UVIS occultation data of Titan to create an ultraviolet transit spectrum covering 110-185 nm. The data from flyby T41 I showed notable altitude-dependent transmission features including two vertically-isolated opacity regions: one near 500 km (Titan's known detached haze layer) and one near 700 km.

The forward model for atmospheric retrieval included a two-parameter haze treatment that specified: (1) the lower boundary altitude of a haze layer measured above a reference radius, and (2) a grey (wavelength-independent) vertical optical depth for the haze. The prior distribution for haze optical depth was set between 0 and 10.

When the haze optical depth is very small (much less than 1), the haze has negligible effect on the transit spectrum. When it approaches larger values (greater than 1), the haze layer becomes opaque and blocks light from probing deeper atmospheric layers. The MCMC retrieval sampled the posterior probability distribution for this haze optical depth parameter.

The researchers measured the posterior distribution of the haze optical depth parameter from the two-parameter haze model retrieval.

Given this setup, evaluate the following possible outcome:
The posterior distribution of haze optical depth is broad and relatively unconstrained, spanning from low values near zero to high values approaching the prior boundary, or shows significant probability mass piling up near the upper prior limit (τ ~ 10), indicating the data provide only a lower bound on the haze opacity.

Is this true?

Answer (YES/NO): NO